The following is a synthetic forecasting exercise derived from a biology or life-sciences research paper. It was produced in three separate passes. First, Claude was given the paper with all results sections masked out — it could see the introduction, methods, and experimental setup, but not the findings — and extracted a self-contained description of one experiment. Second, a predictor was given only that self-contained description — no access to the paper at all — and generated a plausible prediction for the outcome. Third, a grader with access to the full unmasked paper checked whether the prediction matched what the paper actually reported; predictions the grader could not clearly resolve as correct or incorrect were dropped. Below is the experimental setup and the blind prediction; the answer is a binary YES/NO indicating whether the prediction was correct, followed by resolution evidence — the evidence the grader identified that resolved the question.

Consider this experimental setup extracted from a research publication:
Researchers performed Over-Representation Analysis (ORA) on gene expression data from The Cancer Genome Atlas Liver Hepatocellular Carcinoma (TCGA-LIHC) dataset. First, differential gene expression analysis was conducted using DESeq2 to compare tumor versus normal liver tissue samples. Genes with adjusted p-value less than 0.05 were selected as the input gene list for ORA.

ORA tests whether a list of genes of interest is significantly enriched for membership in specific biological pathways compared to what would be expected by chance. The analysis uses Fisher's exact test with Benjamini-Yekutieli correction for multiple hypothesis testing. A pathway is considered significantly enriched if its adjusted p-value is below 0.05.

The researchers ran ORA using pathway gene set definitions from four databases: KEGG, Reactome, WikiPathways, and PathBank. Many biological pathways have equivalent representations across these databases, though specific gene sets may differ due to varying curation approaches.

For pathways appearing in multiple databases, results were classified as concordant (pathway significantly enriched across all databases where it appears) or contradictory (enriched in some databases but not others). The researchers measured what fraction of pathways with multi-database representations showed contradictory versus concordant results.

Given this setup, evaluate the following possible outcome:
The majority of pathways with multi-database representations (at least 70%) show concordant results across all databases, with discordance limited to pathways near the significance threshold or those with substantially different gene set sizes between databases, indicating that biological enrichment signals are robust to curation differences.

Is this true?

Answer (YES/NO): NO